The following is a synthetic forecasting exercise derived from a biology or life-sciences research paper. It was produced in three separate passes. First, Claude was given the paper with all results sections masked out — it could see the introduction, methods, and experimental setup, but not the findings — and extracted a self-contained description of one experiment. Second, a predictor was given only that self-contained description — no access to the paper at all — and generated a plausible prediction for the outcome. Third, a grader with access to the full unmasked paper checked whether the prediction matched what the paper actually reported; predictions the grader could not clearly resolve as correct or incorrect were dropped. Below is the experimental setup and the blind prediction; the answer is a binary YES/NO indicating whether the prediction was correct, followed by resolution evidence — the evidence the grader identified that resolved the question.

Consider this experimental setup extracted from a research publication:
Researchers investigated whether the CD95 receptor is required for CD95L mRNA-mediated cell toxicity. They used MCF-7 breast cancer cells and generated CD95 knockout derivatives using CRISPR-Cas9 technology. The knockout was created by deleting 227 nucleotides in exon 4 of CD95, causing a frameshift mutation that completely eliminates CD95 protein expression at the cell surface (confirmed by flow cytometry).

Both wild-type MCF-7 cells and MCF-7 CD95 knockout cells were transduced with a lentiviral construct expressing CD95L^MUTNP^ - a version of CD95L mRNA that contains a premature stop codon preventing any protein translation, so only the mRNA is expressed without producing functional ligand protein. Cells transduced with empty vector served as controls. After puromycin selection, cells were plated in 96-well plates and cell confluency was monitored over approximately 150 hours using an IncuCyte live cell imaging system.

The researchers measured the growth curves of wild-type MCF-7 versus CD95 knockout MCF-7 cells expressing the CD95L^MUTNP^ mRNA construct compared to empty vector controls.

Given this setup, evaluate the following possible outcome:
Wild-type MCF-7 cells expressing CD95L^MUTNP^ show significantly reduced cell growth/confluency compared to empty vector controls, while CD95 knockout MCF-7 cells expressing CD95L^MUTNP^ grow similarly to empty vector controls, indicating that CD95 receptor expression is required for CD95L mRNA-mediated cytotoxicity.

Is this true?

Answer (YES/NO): NO